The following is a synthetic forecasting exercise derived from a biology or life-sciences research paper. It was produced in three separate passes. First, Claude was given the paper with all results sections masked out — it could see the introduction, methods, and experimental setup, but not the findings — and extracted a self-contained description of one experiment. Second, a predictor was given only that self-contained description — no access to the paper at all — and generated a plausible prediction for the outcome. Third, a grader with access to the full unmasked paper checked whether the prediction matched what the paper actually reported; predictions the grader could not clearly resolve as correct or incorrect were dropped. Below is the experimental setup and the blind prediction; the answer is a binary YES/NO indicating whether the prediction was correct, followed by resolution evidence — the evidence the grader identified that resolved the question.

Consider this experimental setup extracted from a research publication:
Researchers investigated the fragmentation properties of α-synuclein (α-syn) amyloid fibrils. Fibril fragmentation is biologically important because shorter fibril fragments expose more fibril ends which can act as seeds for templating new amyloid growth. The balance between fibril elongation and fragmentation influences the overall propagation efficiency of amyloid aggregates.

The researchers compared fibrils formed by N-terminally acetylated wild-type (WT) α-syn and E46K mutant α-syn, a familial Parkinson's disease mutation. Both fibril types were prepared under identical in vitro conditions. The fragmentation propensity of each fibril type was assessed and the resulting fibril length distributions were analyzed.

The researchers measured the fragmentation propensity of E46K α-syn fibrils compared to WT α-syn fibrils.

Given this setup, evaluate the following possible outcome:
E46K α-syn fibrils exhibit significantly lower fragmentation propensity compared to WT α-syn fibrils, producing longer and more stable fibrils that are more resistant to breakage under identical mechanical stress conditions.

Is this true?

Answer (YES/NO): NO